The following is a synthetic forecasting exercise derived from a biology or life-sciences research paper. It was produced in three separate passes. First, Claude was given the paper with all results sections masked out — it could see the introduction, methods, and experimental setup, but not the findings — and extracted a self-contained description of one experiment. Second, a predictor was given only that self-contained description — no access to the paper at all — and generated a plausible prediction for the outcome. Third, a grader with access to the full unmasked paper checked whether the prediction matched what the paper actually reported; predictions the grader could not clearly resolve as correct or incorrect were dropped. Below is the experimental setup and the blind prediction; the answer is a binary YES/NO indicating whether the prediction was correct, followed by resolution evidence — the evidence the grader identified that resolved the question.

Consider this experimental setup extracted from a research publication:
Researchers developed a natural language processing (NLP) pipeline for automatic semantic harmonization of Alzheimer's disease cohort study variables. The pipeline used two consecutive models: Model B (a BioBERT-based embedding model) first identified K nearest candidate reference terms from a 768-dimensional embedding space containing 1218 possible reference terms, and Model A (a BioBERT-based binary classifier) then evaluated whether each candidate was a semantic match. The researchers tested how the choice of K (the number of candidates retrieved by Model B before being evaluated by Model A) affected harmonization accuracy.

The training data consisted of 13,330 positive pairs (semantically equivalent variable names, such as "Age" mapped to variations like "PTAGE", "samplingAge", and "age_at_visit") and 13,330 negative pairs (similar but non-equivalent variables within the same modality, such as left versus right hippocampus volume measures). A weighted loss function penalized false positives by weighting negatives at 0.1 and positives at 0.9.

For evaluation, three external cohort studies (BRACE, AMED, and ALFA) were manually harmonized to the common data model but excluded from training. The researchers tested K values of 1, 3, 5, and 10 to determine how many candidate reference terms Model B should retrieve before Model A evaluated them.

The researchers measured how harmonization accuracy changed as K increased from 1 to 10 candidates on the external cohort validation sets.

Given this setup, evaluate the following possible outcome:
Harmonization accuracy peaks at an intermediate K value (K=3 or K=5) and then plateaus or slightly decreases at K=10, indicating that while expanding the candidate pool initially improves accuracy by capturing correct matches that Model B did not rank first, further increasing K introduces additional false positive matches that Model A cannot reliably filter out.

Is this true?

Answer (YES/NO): NO